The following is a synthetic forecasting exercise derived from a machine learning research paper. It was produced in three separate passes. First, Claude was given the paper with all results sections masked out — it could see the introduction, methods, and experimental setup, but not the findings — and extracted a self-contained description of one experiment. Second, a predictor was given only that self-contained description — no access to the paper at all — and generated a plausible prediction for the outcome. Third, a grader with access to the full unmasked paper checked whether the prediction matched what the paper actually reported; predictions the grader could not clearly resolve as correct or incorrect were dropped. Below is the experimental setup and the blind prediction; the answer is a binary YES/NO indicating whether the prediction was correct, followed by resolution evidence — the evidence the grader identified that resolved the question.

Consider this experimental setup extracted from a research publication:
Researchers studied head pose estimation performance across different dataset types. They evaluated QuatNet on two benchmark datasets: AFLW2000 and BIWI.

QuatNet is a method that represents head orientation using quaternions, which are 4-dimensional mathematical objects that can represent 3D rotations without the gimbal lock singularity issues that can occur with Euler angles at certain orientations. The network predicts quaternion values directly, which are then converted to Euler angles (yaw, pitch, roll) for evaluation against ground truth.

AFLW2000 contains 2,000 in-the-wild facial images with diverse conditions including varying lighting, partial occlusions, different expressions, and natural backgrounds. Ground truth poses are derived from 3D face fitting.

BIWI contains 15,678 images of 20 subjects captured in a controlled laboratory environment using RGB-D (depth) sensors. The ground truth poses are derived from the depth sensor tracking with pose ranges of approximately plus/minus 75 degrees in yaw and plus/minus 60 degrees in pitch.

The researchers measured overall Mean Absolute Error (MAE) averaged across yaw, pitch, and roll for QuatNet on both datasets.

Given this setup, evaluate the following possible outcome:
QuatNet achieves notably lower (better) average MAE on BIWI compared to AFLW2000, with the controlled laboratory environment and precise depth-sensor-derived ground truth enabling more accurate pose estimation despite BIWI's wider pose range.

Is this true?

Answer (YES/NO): NO